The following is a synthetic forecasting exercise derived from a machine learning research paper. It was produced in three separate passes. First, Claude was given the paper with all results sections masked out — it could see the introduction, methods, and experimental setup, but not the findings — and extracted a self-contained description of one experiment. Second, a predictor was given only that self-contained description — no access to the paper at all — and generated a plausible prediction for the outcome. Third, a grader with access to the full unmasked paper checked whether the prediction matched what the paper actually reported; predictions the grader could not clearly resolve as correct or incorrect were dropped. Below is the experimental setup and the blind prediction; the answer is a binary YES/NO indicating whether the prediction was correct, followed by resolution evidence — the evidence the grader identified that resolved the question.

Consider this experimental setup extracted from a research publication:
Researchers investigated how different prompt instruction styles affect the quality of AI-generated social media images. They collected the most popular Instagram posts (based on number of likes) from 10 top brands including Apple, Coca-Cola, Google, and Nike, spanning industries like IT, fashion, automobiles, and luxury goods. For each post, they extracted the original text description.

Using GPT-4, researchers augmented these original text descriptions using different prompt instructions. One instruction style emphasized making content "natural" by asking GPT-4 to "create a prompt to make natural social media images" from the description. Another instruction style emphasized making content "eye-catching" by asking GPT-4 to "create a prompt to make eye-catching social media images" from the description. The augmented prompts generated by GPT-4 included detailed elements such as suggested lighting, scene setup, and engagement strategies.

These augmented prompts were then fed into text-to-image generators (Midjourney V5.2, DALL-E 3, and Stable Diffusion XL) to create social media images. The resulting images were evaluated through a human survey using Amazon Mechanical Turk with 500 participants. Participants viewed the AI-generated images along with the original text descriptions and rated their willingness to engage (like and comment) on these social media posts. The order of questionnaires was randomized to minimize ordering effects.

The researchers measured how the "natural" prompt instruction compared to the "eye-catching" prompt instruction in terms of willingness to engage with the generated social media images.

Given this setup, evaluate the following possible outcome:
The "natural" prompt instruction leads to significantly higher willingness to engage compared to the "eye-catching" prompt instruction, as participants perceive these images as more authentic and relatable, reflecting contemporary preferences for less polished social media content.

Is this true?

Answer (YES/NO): NO